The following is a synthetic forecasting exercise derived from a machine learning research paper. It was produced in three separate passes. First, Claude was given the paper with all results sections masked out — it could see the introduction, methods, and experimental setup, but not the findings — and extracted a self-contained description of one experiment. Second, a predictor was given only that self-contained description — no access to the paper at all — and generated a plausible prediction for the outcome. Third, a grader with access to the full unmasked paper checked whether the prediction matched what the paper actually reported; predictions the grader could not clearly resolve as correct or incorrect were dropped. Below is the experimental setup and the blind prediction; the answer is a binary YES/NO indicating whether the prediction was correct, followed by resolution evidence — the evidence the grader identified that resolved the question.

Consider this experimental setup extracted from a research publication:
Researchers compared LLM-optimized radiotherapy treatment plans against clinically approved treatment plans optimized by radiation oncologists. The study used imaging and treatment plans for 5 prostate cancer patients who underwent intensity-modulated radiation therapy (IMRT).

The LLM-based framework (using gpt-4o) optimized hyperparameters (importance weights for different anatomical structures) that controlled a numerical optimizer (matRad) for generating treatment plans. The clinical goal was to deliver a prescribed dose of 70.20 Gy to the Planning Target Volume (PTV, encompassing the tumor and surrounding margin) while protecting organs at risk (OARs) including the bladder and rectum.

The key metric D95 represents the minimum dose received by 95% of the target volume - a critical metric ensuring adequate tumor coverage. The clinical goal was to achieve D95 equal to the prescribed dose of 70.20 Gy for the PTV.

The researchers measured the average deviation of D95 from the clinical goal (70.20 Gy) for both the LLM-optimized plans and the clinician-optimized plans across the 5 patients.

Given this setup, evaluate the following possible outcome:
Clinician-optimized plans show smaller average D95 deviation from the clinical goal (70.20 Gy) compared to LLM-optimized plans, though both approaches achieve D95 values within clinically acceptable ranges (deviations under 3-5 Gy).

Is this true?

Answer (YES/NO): NO